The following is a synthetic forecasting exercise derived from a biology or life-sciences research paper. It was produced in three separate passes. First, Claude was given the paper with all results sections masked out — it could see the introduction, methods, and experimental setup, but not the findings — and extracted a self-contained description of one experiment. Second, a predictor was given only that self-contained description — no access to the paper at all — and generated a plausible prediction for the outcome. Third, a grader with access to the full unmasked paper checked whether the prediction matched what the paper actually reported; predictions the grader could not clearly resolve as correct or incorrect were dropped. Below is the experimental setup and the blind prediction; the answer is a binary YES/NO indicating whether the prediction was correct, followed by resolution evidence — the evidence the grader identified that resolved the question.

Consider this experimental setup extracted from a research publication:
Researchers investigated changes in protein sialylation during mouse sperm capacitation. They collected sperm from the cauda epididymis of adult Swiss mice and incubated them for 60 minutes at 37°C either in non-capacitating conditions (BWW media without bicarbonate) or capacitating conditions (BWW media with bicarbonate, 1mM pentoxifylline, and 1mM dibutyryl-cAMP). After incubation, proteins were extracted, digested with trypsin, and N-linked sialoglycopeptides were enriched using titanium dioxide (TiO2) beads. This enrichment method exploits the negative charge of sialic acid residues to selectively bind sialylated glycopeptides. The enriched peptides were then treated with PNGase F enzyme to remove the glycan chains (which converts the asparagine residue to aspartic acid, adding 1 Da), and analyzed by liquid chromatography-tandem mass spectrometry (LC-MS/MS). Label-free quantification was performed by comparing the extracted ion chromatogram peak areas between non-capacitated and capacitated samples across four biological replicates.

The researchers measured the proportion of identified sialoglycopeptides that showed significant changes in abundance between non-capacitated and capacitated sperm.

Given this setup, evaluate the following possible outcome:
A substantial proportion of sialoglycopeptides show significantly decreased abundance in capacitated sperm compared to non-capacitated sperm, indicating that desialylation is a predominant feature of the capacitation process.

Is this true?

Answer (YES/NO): NO